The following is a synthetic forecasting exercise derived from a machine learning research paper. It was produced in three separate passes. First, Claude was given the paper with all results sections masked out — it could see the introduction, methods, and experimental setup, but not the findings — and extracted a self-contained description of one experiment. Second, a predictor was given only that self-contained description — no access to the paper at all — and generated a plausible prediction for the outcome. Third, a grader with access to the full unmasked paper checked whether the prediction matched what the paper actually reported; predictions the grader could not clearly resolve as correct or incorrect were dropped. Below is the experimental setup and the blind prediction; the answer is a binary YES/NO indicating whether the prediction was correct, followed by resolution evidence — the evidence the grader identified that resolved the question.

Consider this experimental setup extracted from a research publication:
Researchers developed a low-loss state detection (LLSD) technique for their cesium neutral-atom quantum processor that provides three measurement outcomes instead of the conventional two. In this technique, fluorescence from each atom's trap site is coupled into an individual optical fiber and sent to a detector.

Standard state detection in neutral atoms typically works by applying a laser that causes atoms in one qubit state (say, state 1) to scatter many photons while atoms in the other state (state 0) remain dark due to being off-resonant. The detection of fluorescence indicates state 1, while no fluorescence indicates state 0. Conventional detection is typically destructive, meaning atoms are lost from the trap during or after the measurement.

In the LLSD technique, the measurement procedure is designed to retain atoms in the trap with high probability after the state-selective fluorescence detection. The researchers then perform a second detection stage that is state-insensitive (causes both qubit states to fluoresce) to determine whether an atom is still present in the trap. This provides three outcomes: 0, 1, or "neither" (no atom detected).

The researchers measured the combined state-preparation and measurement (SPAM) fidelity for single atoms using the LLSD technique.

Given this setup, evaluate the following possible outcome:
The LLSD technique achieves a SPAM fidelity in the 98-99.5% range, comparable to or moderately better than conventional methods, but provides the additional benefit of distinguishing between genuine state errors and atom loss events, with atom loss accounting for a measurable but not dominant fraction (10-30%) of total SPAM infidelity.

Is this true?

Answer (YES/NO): NO